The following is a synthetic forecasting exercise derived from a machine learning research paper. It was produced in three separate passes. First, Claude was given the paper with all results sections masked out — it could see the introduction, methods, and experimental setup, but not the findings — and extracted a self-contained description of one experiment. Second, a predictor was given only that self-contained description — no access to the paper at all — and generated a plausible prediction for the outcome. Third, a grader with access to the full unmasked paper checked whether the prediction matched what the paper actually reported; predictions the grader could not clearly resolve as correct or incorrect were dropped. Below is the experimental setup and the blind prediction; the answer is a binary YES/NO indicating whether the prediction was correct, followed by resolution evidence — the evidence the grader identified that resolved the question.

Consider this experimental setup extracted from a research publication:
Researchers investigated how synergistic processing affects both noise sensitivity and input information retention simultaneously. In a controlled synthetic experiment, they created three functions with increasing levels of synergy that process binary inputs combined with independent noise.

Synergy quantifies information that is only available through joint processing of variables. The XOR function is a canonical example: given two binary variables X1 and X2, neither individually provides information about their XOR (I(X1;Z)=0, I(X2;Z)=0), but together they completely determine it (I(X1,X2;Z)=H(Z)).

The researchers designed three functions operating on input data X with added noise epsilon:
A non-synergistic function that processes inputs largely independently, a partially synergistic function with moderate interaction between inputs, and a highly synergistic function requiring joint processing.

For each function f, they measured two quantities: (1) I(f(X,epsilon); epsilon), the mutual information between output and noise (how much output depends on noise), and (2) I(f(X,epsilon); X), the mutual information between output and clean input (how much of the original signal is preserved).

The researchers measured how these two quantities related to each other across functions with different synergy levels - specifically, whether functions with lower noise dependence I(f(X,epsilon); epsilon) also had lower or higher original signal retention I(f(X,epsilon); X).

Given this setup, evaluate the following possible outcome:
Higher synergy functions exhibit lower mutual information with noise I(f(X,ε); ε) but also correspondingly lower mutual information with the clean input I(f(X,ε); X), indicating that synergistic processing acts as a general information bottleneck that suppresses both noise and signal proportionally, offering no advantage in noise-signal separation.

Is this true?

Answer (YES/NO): NO